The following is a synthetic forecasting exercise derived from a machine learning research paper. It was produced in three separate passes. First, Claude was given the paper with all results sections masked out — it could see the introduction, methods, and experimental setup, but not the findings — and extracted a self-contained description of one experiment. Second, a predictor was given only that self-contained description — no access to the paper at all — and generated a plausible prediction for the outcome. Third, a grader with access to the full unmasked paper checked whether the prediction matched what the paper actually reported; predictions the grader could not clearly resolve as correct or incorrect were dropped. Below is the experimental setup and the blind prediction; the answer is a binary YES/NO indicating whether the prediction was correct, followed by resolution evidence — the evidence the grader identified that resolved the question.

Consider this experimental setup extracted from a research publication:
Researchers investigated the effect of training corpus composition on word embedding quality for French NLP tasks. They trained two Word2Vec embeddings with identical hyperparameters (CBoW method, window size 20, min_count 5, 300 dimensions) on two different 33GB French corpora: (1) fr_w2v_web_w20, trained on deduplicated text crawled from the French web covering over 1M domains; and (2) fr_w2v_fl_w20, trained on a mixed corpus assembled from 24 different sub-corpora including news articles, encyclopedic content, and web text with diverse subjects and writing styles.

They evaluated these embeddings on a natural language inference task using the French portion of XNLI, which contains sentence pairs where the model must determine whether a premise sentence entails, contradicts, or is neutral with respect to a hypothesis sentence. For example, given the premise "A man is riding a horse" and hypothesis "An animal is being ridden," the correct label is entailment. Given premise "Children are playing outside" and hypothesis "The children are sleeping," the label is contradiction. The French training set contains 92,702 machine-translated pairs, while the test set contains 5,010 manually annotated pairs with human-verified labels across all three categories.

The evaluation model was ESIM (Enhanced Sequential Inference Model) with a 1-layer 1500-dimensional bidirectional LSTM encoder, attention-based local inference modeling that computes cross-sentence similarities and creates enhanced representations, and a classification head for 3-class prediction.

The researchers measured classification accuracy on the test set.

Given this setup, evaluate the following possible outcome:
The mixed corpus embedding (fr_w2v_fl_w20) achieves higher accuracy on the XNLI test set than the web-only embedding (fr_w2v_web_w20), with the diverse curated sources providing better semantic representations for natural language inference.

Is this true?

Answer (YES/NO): YES